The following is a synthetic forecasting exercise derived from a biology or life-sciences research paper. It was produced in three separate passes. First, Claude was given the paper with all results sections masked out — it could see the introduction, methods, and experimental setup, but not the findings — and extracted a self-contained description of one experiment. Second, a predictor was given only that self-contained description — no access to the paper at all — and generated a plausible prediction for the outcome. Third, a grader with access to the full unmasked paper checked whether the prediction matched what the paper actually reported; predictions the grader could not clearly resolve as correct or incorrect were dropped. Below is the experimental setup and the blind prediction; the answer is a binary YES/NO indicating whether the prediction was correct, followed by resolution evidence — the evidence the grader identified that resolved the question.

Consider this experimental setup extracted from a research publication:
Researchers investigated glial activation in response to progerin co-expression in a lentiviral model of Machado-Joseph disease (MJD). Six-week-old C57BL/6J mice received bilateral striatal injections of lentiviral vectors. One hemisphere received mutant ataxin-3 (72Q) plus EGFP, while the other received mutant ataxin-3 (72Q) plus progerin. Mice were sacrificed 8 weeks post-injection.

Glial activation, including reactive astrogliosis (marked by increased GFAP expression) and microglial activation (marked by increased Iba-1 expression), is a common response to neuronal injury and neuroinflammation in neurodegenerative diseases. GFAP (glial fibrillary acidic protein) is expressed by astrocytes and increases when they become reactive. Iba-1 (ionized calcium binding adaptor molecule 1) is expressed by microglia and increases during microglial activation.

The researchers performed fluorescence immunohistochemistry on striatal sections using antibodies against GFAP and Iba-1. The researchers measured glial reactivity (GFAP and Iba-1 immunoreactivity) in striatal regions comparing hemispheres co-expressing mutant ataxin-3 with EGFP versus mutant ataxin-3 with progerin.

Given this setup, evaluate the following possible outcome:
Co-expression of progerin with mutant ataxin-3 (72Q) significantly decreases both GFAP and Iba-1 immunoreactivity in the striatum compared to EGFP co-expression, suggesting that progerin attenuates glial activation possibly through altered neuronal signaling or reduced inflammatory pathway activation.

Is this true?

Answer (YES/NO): NO